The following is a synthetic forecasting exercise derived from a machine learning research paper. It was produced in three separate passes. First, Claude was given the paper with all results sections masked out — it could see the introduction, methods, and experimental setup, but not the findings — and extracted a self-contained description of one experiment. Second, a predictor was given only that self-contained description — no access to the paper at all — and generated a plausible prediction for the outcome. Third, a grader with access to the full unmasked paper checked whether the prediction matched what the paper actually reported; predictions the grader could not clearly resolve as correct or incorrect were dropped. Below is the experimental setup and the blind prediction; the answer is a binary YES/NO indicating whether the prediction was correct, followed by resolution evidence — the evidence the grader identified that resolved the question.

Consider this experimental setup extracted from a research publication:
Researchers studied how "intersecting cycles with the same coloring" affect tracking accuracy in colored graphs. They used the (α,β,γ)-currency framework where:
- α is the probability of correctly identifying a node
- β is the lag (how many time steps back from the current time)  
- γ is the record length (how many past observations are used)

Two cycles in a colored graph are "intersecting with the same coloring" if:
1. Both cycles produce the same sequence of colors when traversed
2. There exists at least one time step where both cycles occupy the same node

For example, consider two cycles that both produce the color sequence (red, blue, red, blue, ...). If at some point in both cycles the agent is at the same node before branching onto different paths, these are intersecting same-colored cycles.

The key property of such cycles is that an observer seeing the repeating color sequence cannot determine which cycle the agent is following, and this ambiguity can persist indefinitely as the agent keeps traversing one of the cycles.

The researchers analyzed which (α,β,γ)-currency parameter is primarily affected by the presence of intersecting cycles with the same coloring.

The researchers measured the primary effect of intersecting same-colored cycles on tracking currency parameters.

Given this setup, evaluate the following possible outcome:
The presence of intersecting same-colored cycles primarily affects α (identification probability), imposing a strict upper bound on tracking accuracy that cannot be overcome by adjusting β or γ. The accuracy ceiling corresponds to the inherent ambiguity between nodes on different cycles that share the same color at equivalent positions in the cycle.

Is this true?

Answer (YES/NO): YES